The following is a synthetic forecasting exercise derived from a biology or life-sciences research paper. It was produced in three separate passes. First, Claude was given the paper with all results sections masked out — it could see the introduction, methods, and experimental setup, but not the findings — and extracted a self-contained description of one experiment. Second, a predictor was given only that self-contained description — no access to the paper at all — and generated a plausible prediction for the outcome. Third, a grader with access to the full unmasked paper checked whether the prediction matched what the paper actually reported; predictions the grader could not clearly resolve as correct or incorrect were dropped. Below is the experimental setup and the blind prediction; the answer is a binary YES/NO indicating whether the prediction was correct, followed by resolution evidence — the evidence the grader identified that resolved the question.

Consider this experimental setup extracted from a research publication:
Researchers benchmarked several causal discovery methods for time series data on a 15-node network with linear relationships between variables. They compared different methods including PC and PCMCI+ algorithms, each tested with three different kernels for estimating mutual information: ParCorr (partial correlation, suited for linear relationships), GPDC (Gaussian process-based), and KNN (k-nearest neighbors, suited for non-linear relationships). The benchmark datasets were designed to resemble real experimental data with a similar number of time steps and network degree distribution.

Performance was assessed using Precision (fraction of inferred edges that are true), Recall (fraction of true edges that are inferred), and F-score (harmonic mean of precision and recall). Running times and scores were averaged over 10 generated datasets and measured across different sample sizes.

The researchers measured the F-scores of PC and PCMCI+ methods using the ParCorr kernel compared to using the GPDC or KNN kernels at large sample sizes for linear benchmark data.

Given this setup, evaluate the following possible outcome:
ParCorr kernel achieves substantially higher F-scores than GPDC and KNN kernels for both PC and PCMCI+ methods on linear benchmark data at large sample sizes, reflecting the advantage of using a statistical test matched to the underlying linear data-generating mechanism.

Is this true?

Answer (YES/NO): NO